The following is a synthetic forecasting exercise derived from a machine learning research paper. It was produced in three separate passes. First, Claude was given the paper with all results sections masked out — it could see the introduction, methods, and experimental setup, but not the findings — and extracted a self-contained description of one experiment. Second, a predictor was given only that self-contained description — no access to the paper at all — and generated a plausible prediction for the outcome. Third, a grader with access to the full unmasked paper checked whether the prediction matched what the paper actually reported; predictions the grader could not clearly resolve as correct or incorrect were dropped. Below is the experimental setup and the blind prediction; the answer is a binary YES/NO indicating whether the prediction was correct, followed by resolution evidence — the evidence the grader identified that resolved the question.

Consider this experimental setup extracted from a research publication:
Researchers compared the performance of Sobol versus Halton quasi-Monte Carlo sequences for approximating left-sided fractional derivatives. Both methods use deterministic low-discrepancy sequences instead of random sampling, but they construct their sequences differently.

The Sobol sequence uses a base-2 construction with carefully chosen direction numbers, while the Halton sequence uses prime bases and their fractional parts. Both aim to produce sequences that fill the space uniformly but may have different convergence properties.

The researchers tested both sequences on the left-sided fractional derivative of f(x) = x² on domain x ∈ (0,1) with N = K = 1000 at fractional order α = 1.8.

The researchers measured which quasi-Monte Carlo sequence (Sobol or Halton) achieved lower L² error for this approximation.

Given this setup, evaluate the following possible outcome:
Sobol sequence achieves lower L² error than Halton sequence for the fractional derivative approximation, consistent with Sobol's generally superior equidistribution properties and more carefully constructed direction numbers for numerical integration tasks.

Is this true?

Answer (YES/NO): NO